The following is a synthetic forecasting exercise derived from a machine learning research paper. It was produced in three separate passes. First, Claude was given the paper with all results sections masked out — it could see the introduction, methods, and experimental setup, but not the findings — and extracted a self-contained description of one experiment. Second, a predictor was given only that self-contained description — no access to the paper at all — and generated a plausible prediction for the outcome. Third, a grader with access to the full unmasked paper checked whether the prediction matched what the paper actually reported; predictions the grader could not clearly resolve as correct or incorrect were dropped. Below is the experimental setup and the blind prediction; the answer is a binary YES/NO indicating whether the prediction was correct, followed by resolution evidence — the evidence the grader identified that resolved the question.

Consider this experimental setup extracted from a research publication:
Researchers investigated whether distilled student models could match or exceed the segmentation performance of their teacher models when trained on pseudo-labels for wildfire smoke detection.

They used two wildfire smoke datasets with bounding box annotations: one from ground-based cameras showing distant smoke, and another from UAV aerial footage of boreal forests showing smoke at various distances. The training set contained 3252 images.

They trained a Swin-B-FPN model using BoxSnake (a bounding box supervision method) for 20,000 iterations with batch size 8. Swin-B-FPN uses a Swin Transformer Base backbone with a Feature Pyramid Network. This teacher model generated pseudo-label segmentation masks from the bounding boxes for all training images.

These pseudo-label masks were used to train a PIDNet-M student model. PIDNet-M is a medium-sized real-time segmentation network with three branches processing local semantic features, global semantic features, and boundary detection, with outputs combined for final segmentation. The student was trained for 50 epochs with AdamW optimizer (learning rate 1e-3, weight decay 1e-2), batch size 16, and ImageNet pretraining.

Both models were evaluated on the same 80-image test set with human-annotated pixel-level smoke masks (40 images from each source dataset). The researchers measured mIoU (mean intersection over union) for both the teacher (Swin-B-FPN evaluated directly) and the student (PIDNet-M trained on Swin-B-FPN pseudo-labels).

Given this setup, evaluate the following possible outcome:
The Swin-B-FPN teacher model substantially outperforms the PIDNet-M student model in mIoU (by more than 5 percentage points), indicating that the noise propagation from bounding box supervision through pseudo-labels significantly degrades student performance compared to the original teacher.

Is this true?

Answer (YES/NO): NO